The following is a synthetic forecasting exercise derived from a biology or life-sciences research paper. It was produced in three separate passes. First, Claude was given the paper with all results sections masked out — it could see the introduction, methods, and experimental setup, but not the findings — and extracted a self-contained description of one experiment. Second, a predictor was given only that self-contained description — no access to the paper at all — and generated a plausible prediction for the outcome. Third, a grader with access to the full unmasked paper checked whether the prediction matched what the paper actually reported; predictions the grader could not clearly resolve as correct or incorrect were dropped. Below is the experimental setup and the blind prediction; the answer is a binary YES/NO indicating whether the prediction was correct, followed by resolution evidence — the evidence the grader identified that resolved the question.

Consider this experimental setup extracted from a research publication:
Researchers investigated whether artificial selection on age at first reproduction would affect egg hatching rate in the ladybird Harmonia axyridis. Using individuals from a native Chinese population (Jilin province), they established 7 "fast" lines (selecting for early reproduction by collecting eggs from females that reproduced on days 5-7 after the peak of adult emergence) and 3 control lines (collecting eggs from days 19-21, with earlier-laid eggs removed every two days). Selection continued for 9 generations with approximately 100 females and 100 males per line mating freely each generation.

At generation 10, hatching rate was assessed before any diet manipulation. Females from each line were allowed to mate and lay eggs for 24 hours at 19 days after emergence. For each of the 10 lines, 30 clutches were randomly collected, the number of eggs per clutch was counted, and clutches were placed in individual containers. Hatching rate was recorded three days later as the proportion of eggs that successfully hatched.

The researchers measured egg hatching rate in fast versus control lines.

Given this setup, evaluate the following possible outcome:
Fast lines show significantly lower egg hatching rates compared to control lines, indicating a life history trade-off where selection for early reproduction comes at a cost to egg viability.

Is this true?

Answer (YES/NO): NO